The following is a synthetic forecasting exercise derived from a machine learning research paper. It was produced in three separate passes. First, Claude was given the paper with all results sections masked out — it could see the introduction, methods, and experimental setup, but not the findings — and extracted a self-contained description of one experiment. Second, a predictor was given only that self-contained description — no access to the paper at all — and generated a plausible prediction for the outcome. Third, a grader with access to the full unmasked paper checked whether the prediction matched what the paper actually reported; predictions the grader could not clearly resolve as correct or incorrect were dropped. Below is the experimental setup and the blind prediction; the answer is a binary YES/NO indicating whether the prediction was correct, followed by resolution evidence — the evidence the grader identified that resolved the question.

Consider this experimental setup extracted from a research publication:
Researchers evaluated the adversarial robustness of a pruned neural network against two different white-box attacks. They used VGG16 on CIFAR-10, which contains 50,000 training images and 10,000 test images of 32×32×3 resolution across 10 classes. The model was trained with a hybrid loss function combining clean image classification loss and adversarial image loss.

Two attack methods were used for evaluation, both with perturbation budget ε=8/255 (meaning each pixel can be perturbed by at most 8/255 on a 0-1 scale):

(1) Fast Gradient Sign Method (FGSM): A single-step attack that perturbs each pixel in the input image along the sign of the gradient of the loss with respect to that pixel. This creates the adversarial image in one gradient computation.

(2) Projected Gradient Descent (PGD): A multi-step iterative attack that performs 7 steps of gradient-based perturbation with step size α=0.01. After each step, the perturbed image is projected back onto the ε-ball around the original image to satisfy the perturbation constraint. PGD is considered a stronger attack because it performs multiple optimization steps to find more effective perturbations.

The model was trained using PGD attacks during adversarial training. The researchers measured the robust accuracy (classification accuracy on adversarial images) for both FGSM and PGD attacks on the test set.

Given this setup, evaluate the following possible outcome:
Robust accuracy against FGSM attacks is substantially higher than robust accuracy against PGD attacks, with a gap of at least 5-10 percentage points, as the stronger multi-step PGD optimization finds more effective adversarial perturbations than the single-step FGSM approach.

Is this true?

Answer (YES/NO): YES